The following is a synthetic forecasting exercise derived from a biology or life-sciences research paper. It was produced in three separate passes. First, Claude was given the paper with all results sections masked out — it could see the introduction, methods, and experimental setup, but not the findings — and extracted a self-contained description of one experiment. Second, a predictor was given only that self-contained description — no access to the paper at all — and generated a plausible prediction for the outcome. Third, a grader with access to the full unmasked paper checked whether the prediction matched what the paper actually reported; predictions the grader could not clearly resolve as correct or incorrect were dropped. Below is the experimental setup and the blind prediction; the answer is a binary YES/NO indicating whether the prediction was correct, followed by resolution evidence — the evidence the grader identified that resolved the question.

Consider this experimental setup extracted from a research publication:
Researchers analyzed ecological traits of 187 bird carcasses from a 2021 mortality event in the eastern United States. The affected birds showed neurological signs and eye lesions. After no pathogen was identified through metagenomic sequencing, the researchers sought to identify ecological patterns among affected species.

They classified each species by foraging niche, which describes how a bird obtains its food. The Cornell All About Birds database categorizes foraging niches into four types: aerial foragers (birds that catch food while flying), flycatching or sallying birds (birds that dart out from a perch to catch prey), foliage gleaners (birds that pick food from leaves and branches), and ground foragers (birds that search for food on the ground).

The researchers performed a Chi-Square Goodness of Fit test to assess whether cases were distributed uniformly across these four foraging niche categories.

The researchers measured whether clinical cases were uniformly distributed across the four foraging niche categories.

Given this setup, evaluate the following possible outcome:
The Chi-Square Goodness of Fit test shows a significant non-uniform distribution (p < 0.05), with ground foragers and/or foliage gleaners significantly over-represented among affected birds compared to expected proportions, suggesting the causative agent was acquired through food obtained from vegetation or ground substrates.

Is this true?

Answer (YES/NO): NO